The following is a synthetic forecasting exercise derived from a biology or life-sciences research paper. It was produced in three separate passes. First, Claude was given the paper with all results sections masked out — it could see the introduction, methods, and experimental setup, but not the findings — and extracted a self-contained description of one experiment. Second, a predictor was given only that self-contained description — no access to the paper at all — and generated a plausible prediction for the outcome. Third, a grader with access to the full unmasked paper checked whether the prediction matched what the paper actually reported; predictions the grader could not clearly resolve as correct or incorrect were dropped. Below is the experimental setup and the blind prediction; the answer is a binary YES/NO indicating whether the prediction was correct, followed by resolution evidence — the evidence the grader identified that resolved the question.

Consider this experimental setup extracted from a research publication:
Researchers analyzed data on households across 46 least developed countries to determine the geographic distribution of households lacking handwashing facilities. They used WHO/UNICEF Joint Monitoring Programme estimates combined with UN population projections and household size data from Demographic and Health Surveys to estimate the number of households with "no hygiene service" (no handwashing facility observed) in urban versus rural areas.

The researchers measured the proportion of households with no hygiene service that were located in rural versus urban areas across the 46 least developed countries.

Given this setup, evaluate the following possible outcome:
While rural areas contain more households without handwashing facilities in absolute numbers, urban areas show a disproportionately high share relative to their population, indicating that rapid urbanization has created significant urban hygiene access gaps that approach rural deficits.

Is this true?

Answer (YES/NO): NO